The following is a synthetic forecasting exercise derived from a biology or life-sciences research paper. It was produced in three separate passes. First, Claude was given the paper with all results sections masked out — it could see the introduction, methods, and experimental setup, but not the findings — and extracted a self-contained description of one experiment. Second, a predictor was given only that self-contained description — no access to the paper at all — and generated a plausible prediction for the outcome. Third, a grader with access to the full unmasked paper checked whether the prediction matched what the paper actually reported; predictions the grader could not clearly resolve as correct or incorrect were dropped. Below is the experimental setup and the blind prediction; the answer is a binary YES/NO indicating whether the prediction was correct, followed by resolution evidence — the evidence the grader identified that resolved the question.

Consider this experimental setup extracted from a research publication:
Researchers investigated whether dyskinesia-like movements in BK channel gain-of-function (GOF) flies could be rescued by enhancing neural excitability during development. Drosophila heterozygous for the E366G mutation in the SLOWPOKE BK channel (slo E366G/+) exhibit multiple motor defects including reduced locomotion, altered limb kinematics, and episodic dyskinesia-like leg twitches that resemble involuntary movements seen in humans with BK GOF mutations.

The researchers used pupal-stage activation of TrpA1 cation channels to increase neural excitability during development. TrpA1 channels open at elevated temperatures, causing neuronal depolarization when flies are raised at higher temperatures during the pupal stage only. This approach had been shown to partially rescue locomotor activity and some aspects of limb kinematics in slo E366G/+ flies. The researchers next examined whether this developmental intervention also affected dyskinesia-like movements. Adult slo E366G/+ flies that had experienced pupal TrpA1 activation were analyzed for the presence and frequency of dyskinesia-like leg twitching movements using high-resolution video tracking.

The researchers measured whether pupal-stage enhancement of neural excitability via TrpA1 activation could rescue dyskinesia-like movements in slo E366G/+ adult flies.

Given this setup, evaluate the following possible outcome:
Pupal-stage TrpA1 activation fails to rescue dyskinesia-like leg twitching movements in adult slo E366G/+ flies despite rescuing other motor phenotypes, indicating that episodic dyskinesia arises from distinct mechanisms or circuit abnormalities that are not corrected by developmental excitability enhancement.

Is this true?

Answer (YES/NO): YES